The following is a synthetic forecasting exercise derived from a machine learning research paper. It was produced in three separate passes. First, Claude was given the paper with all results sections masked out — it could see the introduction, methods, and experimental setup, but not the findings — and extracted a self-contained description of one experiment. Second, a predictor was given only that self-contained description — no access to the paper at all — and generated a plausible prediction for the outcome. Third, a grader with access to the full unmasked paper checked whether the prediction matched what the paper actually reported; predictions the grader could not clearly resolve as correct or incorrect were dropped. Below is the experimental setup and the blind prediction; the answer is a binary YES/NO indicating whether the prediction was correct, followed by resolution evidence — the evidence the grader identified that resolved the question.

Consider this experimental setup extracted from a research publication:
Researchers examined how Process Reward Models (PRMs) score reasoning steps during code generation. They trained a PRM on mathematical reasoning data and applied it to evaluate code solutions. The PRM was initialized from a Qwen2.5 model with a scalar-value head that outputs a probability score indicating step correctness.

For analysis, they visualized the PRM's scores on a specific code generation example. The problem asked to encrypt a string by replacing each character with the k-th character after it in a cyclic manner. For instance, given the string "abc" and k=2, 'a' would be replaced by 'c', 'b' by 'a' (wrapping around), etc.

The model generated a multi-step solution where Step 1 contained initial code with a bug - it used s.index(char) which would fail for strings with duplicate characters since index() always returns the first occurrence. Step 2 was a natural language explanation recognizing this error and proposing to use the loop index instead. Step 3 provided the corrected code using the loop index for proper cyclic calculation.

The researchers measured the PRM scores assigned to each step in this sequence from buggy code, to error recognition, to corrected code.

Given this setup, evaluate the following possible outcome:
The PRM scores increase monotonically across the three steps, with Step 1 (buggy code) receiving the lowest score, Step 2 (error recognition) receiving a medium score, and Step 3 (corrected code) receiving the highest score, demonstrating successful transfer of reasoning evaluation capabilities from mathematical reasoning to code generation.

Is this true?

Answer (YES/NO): YES